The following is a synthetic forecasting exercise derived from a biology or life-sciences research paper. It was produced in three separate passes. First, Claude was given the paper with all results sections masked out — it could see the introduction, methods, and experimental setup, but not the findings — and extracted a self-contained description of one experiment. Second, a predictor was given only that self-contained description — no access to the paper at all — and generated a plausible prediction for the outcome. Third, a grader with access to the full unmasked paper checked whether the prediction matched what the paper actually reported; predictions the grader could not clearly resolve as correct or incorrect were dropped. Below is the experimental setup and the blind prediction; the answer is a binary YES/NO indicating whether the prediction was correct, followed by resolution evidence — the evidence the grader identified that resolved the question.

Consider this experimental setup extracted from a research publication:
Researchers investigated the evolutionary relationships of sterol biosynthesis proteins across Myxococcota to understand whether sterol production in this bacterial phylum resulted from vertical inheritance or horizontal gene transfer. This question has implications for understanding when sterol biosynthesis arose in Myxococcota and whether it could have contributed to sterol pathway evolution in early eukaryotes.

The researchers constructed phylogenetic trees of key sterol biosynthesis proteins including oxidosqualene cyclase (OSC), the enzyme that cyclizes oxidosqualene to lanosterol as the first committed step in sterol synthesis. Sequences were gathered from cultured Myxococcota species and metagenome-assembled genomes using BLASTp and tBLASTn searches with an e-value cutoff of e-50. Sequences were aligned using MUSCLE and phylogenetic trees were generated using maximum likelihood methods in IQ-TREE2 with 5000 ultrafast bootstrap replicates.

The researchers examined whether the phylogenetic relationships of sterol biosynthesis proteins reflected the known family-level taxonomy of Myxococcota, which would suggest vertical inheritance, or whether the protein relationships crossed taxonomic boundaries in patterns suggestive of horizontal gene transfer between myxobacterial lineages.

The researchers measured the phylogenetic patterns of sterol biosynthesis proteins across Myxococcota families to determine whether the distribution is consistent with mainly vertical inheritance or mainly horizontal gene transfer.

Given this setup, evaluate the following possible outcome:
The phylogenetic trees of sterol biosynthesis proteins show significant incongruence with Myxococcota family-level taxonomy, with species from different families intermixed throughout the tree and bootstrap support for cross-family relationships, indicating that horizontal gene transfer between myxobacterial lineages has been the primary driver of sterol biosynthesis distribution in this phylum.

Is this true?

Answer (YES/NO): NO